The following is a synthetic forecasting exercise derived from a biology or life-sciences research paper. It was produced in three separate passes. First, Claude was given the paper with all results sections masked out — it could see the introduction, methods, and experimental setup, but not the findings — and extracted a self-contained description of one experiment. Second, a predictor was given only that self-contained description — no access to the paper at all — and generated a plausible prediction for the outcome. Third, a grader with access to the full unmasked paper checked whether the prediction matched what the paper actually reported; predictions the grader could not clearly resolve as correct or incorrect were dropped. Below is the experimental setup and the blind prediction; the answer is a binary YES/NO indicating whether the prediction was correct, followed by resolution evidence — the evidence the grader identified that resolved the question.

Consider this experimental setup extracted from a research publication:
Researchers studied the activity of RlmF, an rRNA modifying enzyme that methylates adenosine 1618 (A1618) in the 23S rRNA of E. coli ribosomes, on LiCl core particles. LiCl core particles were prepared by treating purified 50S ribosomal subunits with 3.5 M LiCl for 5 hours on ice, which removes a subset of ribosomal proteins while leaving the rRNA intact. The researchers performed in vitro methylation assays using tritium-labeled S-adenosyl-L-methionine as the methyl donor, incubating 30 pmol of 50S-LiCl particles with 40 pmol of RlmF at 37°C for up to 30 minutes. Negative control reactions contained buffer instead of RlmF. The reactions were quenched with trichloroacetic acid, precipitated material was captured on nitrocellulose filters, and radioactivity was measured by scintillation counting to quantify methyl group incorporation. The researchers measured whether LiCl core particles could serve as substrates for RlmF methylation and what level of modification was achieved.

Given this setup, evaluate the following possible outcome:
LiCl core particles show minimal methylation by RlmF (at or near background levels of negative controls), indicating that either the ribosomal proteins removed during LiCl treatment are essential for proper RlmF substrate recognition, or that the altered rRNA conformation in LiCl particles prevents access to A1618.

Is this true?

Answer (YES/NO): NO